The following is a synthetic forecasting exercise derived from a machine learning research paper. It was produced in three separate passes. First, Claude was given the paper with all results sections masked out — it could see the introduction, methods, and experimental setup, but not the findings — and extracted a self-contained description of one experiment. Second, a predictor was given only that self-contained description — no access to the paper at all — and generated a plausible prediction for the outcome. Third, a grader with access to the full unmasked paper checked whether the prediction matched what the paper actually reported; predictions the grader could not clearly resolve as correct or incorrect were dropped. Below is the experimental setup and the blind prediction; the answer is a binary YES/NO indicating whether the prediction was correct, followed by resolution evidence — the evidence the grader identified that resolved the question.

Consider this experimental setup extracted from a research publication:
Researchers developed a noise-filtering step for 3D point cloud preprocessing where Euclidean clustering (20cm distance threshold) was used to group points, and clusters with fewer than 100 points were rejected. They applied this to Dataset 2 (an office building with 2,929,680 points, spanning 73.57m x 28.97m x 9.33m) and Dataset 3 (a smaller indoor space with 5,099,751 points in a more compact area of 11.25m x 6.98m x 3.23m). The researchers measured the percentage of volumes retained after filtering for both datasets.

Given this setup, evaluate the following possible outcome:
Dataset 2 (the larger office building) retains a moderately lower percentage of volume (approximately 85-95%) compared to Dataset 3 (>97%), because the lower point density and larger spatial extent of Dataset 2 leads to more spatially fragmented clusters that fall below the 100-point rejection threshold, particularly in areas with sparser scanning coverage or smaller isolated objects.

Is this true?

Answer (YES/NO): NO